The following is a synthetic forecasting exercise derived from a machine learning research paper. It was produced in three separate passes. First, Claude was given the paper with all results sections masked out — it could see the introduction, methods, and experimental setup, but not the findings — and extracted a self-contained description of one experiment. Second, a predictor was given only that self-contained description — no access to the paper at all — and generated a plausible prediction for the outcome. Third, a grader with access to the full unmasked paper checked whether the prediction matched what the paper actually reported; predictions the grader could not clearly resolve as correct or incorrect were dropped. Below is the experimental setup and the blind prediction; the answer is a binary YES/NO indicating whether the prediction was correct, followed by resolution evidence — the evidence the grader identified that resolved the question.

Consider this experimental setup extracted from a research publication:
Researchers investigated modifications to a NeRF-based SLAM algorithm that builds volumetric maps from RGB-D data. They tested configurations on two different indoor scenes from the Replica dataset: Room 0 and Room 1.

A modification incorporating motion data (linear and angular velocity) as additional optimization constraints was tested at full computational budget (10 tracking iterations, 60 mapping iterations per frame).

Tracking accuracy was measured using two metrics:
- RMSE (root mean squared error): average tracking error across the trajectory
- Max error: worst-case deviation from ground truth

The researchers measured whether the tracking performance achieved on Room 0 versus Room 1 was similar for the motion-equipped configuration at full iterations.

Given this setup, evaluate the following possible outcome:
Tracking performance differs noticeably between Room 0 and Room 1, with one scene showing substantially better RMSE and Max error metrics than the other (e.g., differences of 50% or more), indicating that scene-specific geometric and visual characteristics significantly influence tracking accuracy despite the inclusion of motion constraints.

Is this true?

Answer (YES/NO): NO